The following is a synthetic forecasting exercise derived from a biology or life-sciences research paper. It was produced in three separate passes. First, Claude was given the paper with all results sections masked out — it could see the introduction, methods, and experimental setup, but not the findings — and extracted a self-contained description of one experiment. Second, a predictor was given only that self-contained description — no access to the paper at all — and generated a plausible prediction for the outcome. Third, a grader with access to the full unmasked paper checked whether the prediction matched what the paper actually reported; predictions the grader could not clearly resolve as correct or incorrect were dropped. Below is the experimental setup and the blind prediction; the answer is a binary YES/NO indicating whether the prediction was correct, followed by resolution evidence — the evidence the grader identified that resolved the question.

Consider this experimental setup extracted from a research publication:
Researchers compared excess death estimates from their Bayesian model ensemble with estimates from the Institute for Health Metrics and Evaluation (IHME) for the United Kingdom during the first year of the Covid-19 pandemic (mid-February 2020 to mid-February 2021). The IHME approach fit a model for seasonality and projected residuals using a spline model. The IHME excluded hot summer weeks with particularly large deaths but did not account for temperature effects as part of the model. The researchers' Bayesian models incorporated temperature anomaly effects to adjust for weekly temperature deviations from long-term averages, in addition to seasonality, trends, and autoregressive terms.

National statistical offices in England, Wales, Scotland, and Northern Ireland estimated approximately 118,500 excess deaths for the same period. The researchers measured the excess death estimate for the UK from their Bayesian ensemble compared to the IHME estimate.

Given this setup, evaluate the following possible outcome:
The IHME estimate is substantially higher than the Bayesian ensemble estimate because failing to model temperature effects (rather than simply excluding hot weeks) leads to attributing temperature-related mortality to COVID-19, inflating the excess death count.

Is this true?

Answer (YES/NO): NO